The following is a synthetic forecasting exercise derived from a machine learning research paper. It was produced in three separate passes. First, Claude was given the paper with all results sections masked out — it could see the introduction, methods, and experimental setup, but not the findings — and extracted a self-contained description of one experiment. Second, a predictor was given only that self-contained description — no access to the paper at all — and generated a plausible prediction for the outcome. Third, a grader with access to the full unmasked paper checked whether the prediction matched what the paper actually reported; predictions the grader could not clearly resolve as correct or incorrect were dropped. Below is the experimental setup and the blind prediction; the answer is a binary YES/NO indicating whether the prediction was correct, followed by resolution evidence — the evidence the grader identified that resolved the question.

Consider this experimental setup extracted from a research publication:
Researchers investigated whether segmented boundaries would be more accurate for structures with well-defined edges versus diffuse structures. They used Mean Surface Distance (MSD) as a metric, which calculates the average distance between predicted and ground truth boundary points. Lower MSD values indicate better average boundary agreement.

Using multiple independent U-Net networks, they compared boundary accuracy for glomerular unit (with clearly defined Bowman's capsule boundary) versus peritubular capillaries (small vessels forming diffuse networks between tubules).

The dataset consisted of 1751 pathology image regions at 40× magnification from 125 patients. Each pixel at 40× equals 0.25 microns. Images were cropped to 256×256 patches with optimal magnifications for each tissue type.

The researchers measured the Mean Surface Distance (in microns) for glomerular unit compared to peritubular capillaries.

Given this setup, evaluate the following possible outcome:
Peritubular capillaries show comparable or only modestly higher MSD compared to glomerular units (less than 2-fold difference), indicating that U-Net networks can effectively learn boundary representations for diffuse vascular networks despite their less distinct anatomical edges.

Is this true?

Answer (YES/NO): YES